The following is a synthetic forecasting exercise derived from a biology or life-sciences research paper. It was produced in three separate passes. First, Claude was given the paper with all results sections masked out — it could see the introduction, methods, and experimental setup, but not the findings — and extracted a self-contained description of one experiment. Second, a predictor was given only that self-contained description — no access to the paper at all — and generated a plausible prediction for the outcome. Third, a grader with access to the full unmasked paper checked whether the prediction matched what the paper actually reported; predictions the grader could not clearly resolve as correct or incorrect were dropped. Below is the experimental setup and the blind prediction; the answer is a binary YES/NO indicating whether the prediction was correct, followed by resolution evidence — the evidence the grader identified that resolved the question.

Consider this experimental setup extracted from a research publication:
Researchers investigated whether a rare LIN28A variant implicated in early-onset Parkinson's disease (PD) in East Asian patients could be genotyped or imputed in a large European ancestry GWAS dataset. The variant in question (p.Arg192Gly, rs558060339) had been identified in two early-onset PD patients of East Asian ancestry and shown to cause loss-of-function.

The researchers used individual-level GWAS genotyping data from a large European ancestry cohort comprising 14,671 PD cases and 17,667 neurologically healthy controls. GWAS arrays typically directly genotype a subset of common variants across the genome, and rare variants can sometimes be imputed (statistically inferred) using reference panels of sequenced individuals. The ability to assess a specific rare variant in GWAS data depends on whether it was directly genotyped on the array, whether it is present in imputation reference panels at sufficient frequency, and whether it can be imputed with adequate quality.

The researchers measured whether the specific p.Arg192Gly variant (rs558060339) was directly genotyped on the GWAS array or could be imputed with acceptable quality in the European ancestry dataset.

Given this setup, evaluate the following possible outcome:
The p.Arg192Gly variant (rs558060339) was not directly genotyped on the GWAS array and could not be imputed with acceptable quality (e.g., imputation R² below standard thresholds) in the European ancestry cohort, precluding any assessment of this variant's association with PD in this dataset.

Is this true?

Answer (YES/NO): NO